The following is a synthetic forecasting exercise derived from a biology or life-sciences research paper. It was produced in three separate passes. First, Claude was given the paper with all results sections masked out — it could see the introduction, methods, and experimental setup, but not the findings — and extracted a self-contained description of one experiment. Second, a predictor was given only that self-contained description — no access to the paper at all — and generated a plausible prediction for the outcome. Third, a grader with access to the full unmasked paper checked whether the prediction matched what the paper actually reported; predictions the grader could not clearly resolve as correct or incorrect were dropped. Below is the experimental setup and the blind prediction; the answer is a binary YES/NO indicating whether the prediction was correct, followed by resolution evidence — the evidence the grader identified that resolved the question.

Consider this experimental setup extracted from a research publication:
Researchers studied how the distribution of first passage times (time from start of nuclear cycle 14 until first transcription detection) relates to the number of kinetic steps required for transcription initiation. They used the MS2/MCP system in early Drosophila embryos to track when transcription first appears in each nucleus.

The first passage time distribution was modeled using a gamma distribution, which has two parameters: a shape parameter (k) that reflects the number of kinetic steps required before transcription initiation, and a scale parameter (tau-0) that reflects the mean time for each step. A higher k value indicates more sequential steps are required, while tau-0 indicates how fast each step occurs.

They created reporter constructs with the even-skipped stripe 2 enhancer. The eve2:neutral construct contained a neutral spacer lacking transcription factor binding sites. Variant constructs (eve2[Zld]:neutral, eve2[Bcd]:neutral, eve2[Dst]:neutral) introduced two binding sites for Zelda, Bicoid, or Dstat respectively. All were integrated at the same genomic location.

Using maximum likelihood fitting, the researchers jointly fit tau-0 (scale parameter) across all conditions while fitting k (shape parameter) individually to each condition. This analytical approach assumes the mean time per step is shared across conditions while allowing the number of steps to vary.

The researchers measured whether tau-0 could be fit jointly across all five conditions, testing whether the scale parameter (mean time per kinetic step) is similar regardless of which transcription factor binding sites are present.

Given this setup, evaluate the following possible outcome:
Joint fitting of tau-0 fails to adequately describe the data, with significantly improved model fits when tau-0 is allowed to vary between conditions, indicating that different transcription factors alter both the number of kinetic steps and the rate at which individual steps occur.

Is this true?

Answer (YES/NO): NO